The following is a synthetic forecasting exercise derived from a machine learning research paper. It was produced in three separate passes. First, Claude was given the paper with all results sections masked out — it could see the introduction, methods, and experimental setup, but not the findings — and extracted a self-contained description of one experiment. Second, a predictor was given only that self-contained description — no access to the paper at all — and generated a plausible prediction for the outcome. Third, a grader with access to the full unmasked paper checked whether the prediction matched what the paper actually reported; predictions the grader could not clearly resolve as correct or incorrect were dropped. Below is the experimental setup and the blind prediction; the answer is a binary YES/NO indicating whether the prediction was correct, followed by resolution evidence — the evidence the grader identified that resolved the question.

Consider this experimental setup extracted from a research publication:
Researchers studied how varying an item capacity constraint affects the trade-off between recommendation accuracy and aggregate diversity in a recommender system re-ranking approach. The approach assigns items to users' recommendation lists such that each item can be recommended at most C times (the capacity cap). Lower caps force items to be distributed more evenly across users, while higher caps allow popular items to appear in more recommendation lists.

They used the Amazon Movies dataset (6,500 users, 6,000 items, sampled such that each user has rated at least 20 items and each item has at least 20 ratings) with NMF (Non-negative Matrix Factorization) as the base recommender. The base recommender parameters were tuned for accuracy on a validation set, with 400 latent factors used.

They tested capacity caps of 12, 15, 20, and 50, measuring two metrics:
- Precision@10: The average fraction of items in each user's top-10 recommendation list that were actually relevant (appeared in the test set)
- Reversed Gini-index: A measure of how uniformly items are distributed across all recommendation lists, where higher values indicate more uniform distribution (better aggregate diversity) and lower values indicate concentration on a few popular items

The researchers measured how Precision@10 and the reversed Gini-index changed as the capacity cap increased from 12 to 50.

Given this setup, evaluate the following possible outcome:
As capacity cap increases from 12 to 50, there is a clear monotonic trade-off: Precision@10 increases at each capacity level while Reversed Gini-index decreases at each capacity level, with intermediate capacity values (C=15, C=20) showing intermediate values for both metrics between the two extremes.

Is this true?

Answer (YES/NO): YES